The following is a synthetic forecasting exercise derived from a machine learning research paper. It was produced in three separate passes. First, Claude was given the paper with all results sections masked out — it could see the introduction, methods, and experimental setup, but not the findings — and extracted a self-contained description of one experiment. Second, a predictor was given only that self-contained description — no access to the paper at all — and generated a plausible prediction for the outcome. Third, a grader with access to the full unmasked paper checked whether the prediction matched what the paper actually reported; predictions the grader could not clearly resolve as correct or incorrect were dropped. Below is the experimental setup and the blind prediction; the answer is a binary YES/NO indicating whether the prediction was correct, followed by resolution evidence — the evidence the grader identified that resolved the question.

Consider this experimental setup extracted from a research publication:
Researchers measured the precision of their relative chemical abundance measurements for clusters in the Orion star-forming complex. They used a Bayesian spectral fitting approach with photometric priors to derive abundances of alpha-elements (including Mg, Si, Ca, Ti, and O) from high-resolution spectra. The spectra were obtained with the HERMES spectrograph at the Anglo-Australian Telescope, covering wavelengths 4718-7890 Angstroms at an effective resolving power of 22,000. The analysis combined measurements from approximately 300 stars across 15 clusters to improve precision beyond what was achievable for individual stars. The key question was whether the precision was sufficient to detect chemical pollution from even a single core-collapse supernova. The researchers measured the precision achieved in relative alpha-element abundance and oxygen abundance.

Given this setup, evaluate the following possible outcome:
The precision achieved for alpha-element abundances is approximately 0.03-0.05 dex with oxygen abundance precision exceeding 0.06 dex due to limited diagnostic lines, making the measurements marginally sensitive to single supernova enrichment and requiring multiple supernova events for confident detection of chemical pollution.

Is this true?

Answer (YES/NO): NO